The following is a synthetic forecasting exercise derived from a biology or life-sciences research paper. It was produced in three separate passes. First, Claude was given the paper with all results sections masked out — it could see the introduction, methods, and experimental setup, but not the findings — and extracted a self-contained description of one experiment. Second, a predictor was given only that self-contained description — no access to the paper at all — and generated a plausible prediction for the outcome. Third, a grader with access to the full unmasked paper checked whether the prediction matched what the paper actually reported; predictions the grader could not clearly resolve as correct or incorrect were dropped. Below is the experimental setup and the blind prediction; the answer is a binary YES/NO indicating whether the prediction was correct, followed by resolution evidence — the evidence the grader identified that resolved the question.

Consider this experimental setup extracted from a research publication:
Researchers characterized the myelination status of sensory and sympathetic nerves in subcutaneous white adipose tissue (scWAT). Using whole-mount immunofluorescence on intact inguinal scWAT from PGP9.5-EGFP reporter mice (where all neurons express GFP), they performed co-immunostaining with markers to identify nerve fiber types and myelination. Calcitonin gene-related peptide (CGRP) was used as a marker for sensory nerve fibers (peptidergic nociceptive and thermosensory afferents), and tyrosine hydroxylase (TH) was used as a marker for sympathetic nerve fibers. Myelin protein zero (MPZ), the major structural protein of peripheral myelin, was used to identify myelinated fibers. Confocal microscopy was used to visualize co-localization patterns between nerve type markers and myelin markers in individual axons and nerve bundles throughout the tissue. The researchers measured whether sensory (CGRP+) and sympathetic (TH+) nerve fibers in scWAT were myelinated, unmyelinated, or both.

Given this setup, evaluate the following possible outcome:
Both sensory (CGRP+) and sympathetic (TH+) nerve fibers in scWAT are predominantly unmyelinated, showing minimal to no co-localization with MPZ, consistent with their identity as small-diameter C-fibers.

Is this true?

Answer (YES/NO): NO